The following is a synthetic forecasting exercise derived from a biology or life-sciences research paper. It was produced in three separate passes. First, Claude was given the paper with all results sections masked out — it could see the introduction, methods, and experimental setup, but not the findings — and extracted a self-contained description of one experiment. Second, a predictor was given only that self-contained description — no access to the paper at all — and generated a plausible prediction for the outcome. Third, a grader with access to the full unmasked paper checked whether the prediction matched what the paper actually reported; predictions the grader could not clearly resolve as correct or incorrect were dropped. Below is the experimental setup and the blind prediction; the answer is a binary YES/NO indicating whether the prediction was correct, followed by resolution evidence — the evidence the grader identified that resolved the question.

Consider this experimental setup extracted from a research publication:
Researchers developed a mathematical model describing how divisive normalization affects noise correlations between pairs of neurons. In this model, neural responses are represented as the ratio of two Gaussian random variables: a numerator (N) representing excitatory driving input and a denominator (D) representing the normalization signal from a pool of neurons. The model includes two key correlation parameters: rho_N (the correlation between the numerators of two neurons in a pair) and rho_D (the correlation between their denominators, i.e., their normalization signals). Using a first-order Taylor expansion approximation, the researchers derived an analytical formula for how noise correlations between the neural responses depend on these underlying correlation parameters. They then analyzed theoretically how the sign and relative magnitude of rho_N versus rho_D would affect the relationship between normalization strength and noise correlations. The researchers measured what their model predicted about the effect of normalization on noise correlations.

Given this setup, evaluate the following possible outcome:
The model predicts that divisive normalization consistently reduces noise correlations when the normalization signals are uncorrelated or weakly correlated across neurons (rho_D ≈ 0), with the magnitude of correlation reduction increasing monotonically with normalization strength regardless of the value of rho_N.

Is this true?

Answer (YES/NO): NO